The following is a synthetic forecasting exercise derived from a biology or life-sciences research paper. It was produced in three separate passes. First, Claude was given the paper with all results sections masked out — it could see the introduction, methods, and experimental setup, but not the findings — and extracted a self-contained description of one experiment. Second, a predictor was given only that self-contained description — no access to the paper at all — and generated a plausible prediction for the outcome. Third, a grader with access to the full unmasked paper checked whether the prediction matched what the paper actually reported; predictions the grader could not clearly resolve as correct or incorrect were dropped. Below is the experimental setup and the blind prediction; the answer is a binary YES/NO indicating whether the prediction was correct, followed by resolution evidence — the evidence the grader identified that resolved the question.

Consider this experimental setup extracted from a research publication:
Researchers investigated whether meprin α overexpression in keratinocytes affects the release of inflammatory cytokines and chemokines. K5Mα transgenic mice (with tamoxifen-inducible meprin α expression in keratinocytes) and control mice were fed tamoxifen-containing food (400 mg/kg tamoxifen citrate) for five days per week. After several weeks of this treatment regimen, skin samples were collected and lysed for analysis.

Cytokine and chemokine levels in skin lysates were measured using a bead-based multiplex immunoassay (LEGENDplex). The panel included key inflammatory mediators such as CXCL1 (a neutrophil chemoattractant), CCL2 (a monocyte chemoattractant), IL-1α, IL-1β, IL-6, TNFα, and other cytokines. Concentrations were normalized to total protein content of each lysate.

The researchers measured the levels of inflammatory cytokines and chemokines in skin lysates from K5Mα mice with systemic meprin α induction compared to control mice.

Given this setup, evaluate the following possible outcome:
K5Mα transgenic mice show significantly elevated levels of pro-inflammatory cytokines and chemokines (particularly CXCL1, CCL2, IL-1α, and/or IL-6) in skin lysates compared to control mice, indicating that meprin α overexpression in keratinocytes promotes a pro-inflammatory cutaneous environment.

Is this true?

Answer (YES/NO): YES